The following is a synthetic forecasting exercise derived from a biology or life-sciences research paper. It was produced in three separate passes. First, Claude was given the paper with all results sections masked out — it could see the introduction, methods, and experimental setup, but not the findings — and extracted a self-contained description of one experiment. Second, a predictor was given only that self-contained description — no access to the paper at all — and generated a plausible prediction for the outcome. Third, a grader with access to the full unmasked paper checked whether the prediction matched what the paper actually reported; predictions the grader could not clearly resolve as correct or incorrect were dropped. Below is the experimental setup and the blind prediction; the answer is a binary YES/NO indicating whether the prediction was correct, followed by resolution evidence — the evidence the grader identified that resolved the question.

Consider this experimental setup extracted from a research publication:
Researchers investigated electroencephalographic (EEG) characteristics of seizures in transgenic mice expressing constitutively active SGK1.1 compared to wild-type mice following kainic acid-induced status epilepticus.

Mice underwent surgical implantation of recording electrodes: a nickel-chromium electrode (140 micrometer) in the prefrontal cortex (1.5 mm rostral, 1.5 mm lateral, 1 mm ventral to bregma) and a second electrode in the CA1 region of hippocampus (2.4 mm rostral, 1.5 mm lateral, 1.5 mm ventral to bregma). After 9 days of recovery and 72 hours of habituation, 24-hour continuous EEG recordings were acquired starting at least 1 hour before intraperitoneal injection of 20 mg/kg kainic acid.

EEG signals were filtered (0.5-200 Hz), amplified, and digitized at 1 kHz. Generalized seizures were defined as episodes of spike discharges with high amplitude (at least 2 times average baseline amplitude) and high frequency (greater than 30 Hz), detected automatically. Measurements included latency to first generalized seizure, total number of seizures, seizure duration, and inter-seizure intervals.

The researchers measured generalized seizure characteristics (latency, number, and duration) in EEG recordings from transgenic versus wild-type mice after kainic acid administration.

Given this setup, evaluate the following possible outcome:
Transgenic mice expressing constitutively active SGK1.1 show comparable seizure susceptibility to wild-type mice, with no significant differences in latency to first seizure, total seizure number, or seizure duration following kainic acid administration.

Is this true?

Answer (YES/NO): NO